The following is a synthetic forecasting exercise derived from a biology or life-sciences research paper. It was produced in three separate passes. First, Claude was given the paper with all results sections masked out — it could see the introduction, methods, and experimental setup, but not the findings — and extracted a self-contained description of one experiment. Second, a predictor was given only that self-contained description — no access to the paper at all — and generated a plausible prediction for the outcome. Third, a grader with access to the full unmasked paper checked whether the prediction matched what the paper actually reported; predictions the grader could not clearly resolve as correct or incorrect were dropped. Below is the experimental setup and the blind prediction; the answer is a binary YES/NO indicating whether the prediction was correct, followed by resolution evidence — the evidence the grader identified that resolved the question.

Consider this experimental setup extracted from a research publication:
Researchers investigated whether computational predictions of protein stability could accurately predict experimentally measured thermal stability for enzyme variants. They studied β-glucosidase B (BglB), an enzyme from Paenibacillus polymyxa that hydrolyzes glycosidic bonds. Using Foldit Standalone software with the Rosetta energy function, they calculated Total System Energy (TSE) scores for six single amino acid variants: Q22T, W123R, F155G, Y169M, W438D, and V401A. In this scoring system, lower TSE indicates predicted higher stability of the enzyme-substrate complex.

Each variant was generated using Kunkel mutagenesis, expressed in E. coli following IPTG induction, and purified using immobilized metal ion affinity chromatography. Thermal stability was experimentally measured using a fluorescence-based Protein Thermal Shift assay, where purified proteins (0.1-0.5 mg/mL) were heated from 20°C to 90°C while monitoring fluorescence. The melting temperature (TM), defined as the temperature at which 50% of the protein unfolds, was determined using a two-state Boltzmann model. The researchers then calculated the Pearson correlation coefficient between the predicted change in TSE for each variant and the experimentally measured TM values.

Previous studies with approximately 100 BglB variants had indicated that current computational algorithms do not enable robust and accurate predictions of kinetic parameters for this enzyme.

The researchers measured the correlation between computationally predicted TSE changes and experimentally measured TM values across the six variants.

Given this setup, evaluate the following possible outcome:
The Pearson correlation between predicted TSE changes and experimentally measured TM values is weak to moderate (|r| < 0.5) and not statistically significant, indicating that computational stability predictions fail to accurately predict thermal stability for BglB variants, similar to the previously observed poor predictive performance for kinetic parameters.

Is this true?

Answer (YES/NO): NO